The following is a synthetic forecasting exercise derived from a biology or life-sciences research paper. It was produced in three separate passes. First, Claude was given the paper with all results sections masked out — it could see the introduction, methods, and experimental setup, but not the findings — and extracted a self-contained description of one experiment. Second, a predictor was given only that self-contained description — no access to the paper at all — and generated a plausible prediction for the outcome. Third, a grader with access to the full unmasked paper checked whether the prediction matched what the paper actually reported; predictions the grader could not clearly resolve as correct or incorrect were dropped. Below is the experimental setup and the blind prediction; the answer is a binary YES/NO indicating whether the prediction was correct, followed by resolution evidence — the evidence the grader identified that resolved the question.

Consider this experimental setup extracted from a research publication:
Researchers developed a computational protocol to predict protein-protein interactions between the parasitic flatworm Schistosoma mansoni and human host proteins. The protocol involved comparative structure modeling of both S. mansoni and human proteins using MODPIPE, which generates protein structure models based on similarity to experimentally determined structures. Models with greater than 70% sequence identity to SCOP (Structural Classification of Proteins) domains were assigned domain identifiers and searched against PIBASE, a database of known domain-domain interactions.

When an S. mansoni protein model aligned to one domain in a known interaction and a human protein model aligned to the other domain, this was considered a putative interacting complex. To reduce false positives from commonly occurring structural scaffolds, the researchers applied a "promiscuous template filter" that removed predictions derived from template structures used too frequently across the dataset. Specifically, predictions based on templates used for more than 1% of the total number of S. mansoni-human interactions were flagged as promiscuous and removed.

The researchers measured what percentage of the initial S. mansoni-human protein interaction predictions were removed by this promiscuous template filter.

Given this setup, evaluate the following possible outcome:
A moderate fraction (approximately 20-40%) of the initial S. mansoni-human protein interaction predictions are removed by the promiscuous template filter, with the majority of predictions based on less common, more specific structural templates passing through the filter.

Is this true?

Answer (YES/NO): NO